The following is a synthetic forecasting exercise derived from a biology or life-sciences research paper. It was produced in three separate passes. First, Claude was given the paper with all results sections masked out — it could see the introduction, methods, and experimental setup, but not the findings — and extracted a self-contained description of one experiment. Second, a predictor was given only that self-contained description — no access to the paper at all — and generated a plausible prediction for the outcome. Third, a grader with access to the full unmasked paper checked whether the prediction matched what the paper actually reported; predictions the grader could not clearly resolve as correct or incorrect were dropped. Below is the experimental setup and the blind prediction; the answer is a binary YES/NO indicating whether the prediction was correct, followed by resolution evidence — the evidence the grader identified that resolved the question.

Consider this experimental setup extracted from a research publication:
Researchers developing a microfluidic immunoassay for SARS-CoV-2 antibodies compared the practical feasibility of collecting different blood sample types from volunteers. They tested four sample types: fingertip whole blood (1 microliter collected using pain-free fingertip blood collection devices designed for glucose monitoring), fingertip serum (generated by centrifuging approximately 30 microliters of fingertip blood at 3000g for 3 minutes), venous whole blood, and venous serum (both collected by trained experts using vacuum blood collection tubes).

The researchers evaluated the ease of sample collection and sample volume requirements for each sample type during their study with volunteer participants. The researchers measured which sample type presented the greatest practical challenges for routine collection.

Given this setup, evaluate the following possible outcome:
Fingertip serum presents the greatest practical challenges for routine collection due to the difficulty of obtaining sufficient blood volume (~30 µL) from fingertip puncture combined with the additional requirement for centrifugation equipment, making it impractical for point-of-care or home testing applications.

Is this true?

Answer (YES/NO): YES